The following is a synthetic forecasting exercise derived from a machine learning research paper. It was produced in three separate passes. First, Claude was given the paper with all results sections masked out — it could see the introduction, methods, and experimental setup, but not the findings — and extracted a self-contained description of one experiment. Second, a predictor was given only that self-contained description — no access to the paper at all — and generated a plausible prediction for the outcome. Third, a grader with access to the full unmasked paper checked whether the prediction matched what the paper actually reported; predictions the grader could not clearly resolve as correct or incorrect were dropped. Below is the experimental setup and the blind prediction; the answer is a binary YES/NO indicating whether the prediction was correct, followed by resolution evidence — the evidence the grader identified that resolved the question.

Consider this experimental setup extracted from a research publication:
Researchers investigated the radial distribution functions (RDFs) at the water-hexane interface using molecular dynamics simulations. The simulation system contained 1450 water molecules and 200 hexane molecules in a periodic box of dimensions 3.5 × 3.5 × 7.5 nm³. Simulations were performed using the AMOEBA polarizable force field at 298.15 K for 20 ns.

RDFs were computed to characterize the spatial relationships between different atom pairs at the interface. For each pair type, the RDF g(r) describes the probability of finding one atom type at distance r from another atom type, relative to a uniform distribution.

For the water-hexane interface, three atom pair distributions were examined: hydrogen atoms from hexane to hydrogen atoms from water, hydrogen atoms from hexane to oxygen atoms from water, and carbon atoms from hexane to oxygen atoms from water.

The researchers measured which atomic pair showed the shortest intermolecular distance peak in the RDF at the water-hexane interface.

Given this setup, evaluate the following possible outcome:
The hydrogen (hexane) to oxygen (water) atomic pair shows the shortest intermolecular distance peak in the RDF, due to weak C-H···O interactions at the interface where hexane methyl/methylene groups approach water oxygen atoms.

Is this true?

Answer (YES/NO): NO